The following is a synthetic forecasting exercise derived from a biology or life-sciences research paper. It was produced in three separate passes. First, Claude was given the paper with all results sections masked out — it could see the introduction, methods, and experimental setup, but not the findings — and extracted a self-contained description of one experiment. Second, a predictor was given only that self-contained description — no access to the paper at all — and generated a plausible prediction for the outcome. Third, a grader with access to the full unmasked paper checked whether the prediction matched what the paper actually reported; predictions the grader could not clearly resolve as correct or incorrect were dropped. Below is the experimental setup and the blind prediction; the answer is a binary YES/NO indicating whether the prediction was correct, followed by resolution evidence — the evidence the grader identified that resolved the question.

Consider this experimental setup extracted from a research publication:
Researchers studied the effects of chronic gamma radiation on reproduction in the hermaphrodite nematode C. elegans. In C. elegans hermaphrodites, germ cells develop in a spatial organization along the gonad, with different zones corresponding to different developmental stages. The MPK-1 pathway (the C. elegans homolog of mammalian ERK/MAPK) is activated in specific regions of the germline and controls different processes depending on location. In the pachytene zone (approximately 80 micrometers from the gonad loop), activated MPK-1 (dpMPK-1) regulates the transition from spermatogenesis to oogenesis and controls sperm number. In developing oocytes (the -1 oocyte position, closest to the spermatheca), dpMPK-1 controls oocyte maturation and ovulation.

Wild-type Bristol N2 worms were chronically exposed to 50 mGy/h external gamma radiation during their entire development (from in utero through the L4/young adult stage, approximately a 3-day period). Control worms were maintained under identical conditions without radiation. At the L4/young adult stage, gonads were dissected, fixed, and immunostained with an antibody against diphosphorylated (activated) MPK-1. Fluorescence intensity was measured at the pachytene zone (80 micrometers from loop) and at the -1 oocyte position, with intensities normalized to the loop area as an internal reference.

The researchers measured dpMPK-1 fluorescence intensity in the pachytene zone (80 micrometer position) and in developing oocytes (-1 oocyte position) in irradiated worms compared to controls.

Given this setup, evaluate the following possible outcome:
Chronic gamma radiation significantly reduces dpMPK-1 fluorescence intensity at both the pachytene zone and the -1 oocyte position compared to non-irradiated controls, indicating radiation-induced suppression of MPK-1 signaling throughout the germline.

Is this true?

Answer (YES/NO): NO